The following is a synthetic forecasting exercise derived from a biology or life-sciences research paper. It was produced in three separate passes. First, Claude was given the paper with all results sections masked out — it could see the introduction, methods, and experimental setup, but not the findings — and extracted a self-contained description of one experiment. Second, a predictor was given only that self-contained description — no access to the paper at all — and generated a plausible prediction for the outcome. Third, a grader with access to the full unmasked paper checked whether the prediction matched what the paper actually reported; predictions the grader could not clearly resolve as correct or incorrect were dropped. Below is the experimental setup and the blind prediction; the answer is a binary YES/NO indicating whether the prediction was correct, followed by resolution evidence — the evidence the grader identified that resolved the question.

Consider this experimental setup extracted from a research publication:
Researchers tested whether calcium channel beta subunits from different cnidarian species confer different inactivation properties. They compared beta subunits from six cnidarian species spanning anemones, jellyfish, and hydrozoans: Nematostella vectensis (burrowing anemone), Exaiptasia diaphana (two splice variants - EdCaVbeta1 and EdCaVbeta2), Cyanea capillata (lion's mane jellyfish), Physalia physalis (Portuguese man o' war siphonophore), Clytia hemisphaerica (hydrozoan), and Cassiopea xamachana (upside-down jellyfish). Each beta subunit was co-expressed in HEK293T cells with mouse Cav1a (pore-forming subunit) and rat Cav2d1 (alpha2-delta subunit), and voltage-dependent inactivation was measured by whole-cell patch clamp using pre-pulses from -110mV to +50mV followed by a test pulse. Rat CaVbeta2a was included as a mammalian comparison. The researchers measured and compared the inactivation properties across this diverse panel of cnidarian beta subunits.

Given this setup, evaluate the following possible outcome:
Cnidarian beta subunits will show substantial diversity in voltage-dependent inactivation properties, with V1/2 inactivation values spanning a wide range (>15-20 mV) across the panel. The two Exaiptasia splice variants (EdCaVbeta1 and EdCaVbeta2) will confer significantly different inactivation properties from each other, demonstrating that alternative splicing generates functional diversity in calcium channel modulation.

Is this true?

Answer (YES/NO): YES